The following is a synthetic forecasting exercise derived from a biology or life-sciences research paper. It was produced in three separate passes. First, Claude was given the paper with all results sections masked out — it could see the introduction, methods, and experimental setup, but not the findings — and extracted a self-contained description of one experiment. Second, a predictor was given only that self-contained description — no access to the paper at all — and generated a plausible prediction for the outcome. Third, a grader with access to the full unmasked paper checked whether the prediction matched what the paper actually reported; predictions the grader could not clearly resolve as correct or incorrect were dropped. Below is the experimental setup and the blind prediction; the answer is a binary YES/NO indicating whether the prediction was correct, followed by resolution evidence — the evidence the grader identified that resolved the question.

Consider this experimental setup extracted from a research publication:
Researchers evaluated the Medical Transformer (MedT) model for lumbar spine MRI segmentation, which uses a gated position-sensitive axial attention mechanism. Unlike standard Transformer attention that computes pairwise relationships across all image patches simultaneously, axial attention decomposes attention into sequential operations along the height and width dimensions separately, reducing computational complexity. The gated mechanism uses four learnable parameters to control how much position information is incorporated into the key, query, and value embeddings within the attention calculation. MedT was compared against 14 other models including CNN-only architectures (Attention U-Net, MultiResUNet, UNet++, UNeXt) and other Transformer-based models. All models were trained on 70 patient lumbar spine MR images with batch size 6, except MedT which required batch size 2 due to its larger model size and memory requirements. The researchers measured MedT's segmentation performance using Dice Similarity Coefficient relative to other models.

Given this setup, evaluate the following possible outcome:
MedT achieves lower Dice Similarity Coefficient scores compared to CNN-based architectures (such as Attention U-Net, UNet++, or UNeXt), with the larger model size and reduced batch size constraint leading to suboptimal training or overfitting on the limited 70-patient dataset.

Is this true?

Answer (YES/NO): NO